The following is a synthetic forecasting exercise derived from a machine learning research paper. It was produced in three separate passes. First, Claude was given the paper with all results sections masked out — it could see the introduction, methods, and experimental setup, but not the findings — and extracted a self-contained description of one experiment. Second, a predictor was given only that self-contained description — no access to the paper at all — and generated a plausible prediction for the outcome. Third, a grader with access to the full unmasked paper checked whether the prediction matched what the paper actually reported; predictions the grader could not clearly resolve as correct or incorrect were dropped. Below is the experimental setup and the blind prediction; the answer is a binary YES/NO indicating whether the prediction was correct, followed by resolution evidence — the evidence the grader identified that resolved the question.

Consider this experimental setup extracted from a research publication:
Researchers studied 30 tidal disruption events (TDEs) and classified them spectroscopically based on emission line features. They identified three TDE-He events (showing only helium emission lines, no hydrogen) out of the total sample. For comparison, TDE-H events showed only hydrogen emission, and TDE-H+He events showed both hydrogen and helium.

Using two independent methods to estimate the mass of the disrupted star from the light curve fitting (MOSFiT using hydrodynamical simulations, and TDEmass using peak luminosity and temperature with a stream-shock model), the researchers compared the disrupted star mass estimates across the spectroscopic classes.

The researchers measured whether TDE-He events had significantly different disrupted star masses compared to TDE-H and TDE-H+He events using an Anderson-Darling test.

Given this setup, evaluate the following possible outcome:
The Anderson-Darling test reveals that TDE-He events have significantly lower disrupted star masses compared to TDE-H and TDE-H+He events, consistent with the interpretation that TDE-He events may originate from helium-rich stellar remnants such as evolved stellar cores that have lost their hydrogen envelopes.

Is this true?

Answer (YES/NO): NO